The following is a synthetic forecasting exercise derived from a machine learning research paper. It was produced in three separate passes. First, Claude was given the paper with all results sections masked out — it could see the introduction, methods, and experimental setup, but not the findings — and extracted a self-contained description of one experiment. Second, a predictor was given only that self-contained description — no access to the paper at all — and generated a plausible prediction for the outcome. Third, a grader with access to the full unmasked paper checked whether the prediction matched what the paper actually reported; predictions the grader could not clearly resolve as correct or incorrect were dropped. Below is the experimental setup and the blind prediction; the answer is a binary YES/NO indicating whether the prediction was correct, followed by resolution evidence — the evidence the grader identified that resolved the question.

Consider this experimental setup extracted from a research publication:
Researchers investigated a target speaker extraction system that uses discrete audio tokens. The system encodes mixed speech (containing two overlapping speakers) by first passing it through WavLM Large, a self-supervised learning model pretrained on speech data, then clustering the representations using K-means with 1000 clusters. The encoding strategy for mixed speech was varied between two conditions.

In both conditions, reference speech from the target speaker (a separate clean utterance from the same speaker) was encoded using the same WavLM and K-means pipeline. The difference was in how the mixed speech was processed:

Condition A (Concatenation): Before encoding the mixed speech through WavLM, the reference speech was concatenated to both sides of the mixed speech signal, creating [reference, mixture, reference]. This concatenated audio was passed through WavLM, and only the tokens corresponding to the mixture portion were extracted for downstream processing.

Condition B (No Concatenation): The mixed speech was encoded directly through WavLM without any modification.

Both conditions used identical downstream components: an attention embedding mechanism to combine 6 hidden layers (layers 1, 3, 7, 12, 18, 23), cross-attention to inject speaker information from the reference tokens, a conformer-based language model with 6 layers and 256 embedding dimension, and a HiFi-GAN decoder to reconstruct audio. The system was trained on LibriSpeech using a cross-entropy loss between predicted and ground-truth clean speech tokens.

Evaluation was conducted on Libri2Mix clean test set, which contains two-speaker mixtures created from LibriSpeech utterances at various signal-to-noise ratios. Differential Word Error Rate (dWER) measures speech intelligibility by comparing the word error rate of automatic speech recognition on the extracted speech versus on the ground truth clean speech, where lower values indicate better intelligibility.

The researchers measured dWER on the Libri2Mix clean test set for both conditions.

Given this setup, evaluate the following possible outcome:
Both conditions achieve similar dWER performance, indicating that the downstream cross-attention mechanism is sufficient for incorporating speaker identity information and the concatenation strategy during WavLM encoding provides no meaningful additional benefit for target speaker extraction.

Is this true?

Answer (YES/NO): NO